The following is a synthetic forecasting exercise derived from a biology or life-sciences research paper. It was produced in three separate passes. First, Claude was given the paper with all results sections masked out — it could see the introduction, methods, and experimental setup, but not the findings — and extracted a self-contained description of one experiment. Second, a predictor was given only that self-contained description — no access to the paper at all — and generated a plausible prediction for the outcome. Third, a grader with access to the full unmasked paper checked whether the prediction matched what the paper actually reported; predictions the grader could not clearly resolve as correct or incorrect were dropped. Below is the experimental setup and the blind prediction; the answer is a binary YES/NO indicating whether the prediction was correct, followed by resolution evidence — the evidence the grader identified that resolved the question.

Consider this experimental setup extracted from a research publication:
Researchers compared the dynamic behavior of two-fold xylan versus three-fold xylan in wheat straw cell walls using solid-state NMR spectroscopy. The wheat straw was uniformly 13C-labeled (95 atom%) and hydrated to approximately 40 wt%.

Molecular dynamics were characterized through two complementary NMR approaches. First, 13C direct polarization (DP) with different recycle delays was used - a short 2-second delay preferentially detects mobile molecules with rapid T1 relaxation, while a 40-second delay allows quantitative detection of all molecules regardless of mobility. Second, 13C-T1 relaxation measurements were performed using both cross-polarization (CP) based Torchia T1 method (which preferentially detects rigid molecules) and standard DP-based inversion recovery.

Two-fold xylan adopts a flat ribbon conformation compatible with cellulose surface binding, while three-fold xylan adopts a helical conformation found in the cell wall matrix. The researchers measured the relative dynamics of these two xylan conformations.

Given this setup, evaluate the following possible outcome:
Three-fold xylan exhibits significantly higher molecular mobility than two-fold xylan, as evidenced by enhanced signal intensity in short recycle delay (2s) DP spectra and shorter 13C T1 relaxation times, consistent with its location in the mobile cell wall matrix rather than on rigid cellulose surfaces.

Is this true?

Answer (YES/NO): YES